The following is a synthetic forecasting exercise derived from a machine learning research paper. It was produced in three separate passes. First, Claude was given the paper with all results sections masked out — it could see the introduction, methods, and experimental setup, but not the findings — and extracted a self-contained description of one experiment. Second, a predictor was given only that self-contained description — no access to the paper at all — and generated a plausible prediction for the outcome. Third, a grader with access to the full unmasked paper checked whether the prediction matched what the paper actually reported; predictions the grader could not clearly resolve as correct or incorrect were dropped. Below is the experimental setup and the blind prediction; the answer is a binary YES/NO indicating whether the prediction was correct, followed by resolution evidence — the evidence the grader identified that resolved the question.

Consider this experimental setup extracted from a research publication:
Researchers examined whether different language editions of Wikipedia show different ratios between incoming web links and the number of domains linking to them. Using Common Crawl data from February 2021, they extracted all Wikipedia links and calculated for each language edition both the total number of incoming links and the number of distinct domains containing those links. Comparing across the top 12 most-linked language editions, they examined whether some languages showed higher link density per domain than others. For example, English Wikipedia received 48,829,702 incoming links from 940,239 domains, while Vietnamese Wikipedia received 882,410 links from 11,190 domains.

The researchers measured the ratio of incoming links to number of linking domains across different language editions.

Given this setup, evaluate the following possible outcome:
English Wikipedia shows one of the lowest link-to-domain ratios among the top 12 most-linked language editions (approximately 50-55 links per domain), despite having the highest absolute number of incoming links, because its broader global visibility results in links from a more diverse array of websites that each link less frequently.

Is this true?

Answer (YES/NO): NO